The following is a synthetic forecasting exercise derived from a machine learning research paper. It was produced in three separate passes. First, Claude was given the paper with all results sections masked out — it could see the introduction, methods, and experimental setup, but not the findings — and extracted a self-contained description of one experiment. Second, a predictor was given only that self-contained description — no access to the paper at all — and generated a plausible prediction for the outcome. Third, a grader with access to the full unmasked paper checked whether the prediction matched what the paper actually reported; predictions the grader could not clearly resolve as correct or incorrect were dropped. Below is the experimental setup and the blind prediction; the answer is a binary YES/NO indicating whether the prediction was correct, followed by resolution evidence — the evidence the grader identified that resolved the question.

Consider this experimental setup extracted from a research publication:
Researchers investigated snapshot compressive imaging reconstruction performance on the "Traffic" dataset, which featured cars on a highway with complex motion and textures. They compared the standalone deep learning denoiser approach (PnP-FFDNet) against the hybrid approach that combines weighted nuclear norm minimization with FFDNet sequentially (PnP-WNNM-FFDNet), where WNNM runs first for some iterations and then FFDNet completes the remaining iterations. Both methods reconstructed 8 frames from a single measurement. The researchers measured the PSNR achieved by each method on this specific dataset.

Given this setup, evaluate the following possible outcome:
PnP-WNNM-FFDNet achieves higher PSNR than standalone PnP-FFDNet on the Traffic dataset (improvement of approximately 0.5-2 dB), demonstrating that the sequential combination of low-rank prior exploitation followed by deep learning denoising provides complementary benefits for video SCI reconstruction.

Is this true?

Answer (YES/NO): YES